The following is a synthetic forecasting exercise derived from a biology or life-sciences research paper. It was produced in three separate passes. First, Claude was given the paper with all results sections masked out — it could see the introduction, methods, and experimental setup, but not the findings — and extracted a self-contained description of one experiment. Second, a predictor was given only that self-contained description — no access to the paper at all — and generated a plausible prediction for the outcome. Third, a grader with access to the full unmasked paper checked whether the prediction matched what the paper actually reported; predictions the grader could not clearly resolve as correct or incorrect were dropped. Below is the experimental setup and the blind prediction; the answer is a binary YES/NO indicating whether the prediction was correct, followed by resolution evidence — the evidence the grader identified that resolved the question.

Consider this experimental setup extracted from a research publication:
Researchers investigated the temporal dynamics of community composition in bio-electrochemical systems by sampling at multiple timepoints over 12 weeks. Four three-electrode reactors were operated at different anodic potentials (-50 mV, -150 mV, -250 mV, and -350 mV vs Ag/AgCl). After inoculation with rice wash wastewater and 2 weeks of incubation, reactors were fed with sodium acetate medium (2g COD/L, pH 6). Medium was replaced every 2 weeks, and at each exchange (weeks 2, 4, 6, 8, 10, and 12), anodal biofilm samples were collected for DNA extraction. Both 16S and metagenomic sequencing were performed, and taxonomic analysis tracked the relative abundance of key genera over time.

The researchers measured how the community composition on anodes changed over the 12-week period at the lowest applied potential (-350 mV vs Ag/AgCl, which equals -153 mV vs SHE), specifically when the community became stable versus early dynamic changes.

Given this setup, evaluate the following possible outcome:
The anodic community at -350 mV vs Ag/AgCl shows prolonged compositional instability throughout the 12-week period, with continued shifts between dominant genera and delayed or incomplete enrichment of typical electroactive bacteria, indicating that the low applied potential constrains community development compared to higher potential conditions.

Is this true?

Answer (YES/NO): NO